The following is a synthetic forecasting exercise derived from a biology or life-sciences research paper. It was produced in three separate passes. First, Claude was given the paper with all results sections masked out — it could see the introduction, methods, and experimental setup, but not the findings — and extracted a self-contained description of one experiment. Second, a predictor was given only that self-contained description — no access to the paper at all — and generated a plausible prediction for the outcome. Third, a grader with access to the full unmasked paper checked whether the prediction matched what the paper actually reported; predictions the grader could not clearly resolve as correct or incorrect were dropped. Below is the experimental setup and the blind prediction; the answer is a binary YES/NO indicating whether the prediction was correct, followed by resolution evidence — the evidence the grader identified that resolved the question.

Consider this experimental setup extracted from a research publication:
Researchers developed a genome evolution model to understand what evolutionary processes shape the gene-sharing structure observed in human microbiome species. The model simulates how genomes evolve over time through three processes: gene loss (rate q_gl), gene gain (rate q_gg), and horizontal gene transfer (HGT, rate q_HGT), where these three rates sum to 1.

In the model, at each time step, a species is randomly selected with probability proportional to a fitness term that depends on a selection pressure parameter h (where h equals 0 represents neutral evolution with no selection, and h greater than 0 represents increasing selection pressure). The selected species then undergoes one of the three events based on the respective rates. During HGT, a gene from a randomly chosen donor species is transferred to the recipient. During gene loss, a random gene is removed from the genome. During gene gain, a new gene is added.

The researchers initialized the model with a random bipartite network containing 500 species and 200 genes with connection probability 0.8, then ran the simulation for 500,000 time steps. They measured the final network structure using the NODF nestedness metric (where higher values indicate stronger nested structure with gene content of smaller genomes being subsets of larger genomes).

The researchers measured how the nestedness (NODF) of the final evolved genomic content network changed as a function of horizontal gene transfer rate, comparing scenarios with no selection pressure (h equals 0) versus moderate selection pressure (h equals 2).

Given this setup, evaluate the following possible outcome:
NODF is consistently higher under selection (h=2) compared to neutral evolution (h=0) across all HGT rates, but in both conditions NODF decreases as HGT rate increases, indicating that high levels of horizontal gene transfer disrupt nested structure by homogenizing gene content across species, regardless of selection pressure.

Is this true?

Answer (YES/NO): NO